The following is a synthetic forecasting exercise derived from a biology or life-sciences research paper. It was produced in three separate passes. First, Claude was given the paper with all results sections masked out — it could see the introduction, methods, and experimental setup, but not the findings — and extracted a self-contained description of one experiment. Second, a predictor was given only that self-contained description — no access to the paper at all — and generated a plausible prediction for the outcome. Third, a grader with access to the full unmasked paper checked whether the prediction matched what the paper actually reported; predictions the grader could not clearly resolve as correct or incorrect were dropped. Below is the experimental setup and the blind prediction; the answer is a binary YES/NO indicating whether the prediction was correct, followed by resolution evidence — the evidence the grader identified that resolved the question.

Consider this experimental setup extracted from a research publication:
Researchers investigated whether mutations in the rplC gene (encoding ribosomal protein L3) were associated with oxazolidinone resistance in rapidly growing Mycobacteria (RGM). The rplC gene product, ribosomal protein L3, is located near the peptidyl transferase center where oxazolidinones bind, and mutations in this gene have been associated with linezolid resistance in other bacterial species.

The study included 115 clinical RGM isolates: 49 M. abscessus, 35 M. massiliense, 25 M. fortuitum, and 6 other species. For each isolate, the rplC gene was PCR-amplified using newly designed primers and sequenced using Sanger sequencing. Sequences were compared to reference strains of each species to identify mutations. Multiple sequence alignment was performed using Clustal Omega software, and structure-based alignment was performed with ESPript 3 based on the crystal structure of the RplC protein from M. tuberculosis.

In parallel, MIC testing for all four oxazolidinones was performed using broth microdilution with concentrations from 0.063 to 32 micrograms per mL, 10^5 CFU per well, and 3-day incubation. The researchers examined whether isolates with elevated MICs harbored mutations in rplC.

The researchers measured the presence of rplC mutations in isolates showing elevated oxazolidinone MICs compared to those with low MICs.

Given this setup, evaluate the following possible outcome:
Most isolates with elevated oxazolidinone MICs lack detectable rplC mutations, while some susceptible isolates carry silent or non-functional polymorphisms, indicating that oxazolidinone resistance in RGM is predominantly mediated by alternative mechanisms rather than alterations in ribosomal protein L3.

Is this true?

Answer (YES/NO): YES